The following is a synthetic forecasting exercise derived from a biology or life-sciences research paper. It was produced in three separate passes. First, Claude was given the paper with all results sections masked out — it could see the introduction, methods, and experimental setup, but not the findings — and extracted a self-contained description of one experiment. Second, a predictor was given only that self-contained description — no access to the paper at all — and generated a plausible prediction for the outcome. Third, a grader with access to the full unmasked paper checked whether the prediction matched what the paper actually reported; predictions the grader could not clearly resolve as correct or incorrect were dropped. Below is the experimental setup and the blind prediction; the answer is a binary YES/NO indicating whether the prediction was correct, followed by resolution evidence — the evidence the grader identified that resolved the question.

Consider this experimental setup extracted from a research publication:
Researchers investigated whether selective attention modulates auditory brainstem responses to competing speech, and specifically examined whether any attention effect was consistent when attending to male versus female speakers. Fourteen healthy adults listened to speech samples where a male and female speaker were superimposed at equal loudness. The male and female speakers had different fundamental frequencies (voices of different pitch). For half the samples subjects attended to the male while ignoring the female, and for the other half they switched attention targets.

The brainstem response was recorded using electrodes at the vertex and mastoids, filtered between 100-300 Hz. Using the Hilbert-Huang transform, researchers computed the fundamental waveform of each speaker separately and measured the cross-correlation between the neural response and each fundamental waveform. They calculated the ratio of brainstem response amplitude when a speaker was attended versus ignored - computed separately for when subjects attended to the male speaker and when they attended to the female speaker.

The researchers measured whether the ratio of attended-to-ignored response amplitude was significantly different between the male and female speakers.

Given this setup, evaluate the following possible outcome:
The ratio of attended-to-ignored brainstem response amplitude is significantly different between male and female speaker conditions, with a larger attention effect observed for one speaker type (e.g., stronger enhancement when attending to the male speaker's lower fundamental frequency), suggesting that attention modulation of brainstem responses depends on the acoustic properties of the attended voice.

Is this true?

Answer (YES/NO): NO